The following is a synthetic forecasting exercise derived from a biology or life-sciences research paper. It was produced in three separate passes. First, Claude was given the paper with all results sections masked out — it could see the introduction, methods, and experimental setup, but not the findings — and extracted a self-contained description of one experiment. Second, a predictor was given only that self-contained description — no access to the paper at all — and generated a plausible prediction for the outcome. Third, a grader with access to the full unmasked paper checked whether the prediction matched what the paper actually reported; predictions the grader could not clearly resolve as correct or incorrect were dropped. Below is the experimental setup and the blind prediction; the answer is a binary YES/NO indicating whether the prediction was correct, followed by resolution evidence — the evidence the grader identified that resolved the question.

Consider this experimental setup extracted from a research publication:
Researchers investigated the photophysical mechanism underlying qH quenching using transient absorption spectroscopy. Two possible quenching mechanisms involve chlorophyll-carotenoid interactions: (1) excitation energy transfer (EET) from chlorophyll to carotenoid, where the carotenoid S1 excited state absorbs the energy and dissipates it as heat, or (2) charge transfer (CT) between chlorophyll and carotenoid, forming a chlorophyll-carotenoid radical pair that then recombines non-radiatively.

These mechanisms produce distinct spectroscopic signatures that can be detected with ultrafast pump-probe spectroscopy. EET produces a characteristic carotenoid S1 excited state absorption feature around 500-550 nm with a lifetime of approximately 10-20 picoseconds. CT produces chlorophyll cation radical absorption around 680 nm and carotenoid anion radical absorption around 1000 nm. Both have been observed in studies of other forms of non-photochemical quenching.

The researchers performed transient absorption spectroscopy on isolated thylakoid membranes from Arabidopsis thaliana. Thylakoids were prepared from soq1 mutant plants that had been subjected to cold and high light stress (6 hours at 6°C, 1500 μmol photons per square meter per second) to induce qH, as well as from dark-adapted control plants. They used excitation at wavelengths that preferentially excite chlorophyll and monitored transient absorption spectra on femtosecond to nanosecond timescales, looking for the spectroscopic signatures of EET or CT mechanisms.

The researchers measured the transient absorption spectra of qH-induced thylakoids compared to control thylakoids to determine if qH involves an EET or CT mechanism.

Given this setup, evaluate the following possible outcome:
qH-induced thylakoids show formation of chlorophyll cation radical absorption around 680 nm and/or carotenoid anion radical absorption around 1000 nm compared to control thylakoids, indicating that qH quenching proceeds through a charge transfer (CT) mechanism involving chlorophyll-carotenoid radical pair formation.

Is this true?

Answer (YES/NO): NO